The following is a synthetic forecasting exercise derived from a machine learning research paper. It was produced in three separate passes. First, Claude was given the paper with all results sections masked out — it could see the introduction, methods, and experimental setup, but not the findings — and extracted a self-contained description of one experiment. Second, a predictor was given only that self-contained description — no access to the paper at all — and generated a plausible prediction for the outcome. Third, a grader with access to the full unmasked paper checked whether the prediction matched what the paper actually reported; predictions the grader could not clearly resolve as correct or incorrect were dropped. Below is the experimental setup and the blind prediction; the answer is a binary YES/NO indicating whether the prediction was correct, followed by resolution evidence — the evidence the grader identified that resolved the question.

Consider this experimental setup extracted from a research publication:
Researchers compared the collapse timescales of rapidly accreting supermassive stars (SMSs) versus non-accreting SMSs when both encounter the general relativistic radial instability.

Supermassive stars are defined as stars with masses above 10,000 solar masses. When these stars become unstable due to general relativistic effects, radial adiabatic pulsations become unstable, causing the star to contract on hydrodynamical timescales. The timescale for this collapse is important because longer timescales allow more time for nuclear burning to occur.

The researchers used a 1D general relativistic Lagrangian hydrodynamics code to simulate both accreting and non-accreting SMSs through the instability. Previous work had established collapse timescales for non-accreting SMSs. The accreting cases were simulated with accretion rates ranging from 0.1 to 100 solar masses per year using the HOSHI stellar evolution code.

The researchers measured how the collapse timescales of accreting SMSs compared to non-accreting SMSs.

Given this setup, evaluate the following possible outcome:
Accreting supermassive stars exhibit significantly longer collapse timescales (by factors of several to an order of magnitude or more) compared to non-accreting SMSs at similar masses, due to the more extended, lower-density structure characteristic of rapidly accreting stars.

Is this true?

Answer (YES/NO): YES